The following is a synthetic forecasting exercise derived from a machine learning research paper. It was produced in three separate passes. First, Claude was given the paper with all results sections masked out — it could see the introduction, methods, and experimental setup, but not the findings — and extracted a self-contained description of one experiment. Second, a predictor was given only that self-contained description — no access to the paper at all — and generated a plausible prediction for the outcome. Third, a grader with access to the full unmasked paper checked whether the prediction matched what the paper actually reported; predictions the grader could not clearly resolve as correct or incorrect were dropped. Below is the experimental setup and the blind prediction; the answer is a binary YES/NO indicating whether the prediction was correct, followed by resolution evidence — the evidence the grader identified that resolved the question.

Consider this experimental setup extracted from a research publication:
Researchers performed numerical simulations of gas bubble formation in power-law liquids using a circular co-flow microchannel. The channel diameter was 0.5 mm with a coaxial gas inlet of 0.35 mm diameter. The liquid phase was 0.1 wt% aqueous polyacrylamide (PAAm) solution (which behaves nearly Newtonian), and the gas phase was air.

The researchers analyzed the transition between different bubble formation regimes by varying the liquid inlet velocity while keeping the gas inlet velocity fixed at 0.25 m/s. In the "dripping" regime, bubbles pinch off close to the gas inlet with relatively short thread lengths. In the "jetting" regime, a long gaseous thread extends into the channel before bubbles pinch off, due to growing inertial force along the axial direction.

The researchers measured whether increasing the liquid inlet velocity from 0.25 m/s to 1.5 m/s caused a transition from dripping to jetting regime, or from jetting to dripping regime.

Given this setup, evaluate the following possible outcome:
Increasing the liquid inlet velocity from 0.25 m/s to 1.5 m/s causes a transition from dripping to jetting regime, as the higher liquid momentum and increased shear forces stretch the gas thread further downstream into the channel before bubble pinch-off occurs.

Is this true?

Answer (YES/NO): YES